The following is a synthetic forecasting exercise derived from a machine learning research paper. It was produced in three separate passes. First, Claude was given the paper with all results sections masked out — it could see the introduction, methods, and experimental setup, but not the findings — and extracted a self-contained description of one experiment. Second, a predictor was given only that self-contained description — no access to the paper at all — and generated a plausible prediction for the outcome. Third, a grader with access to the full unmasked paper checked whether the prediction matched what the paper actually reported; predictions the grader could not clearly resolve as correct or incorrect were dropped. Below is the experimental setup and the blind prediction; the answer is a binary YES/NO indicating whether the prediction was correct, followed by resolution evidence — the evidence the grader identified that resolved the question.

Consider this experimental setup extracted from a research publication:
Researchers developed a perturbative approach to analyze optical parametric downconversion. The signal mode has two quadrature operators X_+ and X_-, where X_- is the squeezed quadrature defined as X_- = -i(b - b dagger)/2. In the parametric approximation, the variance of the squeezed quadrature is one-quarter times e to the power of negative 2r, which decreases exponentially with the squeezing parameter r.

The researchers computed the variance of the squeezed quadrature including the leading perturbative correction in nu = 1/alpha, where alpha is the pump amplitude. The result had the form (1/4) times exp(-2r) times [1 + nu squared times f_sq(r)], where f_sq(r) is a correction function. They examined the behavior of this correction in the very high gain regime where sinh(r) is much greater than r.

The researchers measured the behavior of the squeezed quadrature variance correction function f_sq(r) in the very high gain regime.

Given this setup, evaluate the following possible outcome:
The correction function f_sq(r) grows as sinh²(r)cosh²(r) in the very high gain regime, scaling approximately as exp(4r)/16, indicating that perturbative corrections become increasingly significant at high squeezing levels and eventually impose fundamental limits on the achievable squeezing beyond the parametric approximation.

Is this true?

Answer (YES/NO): YES